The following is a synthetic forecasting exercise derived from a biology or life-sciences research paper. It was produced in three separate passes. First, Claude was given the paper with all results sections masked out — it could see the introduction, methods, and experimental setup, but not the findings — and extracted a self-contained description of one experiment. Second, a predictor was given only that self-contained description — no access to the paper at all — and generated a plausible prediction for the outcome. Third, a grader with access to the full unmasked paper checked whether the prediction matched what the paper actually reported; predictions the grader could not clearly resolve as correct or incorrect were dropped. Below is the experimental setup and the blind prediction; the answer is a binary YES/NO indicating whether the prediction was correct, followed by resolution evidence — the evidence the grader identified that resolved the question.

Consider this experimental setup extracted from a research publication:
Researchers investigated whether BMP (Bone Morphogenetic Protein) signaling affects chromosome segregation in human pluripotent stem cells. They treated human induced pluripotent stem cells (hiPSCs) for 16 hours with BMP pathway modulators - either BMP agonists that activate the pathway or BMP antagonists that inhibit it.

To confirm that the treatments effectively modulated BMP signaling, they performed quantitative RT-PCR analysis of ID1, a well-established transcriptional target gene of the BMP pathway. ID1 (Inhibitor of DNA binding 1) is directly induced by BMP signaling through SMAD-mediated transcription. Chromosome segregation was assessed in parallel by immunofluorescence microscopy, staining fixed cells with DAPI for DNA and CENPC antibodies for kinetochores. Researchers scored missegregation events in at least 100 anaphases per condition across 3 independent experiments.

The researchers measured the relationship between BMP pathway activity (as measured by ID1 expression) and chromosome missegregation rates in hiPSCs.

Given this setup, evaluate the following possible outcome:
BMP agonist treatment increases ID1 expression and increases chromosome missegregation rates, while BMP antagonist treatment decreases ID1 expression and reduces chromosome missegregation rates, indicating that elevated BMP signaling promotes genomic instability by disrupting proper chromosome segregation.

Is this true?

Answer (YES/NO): NO